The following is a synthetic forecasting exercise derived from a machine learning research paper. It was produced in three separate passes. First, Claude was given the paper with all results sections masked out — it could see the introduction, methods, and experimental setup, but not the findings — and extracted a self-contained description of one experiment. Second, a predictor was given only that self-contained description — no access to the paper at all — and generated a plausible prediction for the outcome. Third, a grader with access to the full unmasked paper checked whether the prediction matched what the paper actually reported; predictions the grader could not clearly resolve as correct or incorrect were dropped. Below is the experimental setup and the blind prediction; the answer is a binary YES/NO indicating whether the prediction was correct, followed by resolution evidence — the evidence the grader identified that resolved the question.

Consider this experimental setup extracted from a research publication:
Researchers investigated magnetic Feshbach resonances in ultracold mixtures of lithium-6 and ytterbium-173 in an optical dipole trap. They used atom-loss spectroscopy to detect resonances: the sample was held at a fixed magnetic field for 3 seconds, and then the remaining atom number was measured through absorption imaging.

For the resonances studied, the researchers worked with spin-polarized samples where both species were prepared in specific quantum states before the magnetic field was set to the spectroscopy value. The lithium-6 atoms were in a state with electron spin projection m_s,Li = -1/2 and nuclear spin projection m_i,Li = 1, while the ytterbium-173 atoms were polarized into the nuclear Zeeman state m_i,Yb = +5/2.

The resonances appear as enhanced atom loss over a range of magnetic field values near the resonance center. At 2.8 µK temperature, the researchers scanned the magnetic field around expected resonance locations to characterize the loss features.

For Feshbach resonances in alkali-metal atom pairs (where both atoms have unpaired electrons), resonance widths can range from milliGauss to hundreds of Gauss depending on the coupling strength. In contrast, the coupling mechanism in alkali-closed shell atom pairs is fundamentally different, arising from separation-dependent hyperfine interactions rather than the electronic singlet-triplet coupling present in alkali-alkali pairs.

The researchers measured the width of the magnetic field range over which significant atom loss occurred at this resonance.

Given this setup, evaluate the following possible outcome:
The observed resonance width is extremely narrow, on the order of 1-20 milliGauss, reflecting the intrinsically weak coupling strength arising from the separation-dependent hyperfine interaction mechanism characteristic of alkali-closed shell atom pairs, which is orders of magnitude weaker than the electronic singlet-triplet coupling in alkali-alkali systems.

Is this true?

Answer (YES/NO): NO